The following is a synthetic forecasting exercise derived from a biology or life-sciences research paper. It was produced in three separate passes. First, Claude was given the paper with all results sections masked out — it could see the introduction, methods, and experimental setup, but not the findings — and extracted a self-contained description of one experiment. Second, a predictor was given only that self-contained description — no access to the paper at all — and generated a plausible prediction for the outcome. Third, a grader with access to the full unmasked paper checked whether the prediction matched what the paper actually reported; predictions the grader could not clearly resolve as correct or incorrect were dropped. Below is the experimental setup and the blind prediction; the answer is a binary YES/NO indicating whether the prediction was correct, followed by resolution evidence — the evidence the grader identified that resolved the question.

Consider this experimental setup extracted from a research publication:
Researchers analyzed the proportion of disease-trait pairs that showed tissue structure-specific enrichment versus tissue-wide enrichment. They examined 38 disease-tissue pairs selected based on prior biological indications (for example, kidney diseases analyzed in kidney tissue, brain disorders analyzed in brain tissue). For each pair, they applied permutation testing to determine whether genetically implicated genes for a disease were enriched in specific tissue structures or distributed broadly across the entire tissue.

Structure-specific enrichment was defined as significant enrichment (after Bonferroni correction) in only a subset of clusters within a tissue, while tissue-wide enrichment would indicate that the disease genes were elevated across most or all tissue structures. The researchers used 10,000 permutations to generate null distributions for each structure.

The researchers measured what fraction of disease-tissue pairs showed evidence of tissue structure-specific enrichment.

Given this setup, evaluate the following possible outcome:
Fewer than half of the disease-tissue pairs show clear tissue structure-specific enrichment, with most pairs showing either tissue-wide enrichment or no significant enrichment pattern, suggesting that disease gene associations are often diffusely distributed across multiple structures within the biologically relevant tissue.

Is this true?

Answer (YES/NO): YES